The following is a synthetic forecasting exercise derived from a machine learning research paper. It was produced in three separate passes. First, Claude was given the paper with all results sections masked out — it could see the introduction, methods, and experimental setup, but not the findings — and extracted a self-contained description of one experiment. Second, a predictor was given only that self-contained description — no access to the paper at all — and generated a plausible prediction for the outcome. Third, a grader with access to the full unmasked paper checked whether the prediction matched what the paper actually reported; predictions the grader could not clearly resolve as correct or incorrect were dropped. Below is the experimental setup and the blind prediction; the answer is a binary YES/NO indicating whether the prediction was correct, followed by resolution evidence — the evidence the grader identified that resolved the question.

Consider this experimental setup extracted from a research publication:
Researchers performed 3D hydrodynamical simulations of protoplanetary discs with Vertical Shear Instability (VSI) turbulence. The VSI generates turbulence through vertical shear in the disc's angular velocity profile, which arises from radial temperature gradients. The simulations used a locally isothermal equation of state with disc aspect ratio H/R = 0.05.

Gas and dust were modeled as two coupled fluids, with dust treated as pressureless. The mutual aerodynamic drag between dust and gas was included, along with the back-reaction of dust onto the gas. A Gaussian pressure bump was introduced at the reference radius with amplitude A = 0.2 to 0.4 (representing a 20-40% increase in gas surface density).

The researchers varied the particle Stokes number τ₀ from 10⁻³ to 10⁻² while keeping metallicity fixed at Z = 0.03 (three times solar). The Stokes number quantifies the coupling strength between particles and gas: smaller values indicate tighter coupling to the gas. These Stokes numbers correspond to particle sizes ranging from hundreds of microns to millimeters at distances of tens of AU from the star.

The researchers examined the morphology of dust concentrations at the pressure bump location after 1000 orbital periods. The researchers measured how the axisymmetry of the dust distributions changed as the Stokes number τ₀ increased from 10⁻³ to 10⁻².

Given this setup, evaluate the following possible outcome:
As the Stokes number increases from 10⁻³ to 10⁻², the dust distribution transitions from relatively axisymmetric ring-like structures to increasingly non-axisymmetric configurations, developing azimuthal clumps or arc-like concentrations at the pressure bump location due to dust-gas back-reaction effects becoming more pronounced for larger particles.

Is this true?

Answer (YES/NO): NO